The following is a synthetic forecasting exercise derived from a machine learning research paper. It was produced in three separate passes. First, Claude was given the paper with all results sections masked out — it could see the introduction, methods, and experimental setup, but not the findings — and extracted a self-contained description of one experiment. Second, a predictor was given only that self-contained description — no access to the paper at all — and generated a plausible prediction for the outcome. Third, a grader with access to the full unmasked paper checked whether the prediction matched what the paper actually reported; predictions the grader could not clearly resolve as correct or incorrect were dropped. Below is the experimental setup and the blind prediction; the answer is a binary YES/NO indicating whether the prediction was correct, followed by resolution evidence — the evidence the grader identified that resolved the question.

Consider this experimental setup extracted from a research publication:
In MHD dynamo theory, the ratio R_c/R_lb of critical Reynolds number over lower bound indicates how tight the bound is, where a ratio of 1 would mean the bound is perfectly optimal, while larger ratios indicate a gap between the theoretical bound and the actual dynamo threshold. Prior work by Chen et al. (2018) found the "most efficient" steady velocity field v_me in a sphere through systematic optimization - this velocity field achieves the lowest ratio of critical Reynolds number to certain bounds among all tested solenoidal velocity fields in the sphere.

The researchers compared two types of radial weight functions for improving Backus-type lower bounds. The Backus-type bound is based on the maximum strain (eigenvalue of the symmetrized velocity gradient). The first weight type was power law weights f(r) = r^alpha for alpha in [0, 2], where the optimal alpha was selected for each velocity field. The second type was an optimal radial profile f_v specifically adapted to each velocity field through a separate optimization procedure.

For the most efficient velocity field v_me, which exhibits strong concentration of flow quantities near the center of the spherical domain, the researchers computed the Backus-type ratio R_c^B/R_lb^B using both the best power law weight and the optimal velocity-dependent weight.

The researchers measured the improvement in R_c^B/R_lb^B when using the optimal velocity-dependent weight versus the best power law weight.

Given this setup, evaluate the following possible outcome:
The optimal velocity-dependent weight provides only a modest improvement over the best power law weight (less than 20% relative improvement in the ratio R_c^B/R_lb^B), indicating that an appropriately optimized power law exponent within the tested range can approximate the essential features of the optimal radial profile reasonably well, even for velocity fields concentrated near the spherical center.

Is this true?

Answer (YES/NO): NO